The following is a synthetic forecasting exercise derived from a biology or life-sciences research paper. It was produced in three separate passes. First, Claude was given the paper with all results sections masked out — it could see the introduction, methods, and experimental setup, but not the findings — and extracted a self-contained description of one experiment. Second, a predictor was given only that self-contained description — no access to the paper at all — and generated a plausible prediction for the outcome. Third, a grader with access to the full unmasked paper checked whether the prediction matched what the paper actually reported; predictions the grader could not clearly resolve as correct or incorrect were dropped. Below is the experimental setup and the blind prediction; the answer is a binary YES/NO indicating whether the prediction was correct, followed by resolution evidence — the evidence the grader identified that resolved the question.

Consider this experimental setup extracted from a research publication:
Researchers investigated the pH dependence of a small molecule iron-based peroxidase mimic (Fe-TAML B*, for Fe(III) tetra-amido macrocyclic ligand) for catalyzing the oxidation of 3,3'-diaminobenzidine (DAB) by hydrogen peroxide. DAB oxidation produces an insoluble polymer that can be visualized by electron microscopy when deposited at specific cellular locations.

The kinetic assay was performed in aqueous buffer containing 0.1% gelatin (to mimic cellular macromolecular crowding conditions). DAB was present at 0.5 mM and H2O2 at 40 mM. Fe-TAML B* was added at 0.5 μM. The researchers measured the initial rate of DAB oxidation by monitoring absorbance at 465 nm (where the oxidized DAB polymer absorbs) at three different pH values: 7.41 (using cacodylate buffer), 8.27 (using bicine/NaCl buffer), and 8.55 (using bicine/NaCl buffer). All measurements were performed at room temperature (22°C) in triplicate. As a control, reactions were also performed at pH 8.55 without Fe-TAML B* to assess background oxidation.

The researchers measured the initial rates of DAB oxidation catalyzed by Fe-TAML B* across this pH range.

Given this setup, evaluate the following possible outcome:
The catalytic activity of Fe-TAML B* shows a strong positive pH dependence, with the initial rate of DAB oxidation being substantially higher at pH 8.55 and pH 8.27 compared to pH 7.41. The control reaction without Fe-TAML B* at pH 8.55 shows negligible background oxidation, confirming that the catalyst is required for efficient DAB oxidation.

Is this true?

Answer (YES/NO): YES